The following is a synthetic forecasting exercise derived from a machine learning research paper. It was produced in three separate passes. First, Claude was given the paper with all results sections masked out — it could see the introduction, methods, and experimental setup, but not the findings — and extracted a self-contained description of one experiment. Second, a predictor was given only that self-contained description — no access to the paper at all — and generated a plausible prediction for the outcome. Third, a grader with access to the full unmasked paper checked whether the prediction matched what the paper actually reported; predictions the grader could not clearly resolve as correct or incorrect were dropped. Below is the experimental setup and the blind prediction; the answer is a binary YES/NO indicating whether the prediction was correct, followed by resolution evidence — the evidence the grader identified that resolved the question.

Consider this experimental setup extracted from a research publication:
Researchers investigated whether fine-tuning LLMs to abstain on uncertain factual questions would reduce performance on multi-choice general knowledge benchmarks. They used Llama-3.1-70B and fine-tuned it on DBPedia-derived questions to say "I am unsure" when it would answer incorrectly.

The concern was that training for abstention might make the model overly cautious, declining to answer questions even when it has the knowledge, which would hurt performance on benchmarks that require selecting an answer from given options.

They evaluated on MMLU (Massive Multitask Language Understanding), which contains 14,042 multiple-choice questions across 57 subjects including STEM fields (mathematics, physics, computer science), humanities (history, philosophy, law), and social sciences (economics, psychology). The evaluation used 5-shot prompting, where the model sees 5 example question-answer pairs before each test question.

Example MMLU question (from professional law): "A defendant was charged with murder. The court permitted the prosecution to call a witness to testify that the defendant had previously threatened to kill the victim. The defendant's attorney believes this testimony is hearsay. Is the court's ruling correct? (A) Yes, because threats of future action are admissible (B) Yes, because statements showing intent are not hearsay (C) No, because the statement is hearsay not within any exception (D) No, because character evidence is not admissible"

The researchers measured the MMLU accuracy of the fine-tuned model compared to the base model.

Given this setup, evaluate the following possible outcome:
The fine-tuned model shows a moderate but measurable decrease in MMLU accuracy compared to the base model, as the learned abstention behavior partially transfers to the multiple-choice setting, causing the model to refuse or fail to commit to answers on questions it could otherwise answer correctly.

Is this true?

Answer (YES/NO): NO